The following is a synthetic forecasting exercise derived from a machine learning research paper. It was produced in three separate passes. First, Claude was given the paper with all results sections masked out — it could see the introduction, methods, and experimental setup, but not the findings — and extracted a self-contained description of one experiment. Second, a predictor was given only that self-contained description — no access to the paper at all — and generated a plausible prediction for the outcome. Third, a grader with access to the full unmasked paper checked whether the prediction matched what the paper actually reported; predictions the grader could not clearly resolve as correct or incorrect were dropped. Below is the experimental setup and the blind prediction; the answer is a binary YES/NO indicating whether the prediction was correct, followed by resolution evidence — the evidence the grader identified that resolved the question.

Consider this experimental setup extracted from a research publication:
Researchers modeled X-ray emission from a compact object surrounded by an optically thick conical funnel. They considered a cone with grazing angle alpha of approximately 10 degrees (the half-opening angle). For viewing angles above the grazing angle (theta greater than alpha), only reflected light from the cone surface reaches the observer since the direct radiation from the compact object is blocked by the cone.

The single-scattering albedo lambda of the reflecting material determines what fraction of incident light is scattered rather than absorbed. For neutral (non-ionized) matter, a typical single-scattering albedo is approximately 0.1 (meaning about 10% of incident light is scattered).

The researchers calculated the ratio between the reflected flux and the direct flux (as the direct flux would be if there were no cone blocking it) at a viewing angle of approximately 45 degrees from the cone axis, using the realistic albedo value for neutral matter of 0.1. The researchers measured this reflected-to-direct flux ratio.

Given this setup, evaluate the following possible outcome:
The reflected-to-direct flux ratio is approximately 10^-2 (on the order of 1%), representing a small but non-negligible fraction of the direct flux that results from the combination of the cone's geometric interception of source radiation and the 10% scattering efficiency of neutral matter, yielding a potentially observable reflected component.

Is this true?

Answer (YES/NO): NO